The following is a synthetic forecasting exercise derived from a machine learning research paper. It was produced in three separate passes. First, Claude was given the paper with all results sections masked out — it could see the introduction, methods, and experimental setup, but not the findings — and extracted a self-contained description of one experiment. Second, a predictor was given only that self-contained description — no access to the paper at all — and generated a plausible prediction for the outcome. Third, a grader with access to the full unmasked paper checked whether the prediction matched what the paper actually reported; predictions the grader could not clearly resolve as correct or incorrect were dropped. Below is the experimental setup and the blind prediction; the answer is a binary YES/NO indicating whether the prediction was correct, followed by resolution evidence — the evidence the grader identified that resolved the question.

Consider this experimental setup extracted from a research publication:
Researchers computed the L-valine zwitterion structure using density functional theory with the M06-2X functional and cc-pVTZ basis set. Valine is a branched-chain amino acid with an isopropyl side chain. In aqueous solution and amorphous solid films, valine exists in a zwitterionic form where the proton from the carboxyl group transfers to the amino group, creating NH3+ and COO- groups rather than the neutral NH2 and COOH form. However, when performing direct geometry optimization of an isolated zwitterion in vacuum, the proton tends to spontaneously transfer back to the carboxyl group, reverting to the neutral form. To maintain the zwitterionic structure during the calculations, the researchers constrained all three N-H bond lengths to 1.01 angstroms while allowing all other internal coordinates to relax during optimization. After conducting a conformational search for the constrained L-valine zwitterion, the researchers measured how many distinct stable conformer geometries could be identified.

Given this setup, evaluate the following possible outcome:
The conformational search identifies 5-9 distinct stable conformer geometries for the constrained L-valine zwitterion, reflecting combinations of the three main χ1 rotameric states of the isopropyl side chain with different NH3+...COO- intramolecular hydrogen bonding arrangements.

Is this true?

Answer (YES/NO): NO